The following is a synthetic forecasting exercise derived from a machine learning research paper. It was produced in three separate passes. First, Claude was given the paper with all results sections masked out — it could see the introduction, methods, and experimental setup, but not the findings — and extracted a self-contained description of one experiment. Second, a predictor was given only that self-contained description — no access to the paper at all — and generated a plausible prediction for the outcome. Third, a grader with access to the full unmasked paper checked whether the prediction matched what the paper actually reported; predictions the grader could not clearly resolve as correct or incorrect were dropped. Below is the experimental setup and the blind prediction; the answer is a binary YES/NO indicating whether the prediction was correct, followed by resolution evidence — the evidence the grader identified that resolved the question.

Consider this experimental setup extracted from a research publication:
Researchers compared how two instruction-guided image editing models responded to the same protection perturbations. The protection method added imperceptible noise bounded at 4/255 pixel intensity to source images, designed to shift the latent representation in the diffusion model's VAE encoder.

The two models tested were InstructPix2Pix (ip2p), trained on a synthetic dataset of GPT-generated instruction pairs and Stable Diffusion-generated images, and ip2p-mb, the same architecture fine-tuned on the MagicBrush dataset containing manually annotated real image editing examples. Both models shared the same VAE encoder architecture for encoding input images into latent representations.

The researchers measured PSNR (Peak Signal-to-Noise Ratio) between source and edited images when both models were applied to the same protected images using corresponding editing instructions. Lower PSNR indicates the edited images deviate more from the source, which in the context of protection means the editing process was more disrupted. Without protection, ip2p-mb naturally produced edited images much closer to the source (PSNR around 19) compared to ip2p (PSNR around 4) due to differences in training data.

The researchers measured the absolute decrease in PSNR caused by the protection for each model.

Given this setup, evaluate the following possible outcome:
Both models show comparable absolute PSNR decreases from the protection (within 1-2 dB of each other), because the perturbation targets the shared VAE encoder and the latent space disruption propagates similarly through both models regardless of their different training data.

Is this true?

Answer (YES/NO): NO